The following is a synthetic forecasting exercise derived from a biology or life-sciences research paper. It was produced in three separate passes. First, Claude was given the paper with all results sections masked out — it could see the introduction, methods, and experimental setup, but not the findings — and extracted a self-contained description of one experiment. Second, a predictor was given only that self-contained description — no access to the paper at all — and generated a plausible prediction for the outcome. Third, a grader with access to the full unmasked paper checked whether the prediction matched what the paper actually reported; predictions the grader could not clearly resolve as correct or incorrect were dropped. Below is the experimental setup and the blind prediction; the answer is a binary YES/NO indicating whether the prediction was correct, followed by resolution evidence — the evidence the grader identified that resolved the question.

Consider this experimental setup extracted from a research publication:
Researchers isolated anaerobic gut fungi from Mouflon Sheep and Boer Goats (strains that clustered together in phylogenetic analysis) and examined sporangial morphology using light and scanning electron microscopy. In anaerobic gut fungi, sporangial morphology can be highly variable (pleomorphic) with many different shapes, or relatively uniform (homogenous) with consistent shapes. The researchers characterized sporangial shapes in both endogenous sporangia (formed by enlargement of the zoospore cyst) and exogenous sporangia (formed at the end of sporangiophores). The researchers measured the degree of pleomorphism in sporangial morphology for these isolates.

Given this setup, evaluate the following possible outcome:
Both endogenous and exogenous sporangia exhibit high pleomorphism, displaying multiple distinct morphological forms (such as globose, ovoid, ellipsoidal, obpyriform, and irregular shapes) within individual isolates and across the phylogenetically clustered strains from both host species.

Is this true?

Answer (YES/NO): NO